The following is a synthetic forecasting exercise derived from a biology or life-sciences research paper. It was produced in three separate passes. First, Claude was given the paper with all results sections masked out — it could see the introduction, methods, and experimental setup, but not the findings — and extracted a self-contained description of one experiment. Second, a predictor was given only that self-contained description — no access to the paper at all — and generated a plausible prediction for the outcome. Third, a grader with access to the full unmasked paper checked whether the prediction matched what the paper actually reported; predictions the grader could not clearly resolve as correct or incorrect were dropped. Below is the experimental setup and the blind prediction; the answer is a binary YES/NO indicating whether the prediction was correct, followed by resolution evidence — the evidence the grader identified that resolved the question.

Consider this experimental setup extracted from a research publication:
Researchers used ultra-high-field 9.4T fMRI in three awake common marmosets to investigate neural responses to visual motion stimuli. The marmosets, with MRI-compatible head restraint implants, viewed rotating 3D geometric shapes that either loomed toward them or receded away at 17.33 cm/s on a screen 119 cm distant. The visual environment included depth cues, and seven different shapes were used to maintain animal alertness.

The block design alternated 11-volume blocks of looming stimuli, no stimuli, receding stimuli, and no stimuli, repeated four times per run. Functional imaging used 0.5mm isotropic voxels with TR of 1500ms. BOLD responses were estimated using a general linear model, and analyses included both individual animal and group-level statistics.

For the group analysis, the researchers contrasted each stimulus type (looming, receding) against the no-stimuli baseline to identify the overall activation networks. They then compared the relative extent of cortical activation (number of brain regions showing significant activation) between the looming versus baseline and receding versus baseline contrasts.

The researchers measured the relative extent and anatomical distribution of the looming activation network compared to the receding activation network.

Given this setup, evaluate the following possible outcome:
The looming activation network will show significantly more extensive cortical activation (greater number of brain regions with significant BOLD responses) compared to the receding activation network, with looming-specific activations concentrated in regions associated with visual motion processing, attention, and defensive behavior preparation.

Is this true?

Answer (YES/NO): YES